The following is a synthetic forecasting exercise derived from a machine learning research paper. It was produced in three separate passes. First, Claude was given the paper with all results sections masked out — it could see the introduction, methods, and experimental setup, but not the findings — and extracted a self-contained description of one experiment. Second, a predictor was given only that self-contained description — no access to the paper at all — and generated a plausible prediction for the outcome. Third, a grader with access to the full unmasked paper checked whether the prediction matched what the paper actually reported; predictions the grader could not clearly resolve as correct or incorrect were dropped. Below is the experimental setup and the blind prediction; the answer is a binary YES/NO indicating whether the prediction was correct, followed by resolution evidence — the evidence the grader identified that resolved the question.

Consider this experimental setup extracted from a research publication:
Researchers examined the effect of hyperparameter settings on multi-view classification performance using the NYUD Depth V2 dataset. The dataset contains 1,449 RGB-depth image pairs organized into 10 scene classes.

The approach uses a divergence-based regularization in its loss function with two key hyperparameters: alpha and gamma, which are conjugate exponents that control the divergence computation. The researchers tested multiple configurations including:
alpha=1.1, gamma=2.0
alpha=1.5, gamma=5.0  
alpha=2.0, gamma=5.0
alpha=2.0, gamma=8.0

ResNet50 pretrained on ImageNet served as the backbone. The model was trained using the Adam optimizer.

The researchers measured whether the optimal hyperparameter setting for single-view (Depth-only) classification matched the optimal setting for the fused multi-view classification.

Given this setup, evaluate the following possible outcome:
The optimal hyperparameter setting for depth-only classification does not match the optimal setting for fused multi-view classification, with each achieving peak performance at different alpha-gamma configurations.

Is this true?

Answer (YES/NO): NO